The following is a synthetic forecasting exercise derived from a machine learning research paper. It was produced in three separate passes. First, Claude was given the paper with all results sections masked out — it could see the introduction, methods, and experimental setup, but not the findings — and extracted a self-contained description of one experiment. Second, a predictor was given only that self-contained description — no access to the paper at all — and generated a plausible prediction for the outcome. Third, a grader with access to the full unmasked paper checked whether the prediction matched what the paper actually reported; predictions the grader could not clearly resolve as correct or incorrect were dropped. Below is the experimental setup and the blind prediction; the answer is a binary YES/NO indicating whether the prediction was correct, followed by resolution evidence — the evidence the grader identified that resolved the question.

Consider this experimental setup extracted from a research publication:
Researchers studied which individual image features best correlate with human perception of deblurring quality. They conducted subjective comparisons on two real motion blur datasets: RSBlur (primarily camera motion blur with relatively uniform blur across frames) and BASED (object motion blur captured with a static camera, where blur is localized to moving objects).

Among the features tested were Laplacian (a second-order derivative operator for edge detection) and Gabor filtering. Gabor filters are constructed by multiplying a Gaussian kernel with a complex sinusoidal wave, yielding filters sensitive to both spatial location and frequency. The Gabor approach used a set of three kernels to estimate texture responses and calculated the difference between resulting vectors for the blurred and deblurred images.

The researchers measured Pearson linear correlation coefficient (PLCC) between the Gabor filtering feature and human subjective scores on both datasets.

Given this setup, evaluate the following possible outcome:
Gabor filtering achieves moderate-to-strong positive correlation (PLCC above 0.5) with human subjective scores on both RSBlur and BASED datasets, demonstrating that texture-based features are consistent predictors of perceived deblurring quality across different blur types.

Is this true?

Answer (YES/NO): NO